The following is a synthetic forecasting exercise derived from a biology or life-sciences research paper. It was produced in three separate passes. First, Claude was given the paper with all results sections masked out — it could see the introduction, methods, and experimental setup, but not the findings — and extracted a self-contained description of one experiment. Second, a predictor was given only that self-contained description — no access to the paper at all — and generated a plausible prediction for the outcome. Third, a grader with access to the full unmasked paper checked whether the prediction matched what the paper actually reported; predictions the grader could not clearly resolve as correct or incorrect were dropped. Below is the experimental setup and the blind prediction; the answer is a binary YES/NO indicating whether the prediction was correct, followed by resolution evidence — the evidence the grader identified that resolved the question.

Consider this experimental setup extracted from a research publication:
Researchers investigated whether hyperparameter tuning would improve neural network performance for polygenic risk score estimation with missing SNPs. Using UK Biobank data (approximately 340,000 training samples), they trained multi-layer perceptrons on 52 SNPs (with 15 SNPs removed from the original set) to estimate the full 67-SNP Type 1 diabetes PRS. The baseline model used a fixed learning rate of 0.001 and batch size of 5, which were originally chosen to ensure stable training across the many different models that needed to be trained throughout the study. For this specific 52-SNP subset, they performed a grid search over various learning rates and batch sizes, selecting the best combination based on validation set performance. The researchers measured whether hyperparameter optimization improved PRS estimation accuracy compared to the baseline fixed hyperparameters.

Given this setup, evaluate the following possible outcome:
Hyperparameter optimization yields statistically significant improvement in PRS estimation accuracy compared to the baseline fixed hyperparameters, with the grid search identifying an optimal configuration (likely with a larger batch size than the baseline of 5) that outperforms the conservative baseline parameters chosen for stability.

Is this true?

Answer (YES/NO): NO